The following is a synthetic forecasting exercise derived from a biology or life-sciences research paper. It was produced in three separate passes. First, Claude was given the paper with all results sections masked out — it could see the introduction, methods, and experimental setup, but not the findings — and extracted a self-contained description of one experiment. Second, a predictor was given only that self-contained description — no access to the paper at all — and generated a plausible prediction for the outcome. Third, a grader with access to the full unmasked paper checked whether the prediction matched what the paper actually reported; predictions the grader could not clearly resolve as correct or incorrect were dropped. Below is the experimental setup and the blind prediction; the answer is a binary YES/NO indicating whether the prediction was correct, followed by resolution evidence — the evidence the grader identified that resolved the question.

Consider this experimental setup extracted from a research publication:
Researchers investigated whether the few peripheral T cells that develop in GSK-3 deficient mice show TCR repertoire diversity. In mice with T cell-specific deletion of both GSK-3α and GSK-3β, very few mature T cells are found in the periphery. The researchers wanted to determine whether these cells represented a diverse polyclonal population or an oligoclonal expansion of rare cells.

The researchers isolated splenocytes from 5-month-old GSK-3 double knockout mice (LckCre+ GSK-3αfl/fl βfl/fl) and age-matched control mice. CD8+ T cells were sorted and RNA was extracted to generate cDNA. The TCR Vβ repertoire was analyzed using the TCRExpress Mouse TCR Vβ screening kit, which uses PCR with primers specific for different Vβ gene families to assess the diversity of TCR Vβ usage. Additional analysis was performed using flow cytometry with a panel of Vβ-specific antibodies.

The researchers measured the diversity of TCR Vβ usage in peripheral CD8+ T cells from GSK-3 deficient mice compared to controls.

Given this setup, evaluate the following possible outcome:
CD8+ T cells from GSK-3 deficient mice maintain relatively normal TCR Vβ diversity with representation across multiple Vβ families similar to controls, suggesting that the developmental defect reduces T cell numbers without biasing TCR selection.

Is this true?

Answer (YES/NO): NO